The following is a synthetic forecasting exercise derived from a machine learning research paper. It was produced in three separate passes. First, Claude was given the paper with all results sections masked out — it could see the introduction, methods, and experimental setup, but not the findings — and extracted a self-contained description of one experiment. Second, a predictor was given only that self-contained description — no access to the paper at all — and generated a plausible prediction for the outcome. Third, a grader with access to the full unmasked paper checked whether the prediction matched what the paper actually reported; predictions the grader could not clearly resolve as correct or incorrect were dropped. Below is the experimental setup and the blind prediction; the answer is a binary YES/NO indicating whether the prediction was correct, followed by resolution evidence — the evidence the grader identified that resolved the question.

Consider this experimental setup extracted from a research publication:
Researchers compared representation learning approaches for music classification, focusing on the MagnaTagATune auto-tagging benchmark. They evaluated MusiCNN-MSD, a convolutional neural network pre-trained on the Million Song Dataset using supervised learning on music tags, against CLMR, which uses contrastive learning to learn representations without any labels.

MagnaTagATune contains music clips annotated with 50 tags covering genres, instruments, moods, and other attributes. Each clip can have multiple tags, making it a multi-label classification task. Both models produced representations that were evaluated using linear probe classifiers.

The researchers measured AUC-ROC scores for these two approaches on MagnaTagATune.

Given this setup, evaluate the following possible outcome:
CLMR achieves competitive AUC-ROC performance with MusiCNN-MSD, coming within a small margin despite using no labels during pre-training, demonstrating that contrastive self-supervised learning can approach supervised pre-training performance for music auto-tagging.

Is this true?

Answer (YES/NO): NO